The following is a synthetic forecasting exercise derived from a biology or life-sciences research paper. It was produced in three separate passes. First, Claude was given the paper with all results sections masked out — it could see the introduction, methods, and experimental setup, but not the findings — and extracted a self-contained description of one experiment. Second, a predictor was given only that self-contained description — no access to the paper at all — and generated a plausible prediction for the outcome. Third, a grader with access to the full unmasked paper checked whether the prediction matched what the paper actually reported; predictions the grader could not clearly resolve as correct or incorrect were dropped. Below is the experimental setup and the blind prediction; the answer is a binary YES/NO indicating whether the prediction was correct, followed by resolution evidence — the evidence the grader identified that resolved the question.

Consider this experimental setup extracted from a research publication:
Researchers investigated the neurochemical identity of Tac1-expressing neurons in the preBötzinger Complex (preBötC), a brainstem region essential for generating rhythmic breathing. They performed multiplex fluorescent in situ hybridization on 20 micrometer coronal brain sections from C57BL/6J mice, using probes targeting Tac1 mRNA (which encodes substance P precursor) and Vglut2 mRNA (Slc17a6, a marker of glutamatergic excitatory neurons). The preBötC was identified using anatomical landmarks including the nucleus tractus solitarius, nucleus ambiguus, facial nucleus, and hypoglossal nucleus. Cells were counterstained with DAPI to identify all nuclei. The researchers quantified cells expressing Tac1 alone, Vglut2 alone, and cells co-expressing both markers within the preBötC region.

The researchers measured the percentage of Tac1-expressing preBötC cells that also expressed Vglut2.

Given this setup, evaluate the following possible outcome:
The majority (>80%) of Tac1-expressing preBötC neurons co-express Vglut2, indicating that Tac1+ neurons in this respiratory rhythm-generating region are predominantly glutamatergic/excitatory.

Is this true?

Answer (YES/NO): YES